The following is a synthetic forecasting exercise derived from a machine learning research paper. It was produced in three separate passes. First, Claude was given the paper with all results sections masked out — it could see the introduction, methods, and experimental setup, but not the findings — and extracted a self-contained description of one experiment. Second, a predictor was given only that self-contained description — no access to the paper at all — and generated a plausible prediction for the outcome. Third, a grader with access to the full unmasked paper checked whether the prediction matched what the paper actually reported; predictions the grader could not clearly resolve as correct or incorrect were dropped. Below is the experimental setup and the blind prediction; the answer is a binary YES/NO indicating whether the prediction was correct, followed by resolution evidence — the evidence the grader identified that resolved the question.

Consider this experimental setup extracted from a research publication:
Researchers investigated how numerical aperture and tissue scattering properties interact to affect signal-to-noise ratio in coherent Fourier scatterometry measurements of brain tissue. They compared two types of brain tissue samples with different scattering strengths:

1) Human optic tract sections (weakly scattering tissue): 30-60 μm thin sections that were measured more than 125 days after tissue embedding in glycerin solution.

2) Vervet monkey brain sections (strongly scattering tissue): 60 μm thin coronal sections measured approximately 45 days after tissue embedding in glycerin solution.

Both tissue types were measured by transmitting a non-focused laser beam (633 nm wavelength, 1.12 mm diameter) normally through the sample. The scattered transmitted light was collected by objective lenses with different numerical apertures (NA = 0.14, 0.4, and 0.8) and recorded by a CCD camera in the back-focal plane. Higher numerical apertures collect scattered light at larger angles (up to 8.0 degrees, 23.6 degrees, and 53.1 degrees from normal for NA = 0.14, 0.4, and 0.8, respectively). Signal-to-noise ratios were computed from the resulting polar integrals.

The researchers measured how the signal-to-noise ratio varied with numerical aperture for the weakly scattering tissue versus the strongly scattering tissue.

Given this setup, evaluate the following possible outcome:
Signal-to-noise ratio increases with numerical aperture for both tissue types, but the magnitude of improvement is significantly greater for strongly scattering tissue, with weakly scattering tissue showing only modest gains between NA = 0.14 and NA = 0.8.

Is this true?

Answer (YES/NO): NO